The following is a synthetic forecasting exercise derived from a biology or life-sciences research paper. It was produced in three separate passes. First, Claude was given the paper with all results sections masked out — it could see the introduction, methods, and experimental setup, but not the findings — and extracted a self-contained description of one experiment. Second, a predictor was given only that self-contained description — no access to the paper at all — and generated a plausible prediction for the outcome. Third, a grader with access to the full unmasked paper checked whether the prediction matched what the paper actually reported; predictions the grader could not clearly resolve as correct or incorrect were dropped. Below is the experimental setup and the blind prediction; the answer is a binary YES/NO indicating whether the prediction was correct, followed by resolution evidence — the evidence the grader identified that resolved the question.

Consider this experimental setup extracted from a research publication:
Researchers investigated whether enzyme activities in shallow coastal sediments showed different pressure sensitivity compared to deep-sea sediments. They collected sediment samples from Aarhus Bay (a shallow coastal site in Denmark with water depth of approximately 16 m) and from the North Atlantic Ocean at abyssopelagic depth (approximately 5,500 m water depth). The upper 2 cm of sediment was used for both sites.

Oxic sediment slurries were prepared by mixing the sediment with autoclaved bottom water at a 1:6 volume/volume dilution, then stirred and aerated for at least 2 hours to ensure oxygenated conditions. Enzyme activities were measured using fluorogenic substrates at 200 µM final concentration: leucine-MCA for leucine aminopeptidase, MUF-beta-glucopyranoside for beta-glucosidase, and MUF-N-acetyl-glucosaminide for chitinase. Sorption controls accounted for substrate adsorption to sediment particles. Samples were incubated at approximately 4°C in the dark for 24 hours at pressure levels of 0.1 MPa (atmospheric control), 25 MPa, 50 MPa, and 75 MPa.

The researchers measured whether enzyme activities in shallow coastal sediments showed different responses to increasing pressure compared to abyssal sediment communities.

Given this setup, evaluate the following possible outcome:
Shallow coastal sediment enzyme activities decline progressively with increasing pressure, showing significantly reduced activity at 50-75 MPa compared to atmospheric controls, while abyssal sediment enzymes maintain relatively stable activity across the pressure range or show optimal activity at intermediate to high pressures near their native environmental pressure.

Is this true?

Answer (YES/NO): NO